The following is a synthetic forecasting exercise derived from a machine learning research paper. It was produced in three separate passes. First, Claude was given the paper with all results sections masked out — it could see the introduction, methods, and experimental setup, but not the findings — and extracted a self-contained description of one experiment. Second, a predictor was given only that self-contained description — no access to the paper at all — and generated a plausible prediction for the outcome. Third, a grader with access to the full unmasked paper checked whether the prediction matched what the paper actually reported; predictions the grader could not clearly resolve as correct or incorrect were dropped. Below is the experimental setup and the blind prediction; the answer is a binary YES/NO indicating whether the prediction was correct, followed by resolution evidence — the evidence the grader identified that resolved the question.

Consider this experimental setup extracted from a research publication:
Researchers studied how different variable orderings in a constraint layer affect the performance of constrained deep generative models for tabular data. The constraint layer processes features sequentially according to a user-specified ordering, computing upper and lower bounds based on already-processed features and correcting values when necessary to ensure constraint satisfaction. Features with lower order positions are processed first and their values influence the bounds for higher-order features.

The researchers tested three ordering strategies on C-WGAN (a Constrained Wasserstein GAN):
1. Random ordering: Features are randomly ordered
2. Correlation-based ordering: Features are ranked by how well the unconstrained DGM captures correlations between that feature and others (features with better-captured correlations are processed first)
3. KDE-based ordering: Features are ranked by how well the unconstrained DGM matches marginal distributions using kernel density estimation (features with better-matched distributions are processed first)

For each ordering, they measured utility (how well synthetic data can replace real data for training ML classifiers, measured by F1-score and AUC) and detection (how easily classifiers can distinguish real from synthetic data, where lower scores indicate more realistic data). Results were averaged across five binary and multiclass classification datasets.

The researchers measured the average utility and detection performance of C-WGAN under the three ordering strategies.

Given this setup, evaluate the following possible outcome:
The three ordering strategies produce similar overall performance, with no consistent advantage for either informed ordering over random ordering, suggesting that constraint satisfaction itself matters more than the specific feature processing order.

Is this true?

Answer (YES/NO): NO